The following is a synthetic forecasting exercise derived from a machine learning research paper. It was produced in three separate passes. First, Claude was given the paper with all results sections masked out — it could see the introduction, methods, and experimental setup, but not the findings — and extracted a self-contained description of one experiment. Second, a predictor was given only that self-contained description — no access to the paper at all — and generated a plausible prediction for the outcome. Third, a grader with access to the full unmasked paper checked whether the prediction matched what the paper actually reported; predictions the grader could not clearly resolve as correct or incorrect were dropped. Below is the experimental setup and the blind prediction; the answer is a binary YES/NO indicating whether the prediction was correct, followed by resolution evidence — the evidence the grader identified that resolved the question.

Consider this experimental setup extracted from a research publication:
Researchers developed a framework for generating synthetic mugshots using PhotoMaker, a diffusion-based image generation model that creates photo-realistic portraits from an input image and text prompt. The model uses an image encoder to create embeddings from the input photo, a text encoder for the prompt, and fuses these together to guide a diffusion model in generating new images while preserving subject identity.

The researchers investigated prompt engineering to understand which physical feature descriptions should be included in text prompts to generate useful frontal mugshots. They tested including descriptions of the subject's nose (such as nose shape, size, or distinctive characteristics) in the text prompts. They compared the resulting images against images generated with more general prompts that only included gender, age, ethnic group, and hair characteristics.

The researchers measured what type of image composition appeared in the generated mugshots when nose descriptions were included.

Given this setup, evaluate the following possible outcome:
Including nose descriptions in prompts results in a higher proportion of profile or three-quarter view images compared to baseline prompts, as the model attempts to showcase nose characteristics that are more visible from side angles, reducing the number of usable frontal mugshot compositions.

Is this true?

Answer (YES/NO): NO